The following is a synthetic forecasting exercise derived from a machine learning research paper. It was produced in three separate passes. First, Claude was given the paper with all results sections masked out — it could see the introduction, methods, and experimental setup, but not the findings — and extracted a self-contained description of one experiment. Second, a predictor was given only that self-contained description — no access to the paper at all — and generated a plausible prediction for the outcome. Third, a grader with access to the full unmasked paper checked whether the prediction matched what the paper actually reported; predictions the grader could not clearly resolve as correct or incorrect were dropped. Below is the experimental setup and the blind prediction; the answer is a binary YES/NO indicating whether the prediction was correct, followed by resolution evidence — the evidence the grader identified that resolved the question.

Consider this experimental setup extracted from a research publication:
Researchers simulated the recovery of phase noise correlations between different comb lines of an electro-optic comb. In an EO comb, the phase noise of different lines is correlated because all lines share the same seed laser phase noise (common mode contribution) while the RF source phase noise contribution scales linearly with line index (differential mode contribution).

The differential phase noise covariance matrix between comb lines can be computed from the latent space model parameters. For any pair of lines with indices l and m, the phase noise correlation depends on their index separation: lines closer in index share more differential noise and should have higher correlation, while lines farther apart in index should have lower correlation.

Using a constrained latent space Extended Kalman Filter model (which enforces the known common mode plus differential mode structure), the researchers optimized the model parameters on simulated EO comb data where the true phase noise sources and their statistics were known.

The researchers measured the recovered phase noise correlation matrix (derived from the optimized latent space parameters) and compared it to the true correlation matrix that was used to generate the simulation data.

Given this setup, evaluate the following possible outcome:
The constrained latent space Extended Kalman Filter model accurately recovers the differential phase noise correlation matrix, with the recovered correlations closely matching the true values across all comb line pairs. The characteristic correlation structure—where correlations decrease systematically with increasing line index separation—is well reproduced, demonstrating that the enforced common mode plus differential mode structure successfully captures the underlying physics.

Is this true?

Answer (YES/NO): YES